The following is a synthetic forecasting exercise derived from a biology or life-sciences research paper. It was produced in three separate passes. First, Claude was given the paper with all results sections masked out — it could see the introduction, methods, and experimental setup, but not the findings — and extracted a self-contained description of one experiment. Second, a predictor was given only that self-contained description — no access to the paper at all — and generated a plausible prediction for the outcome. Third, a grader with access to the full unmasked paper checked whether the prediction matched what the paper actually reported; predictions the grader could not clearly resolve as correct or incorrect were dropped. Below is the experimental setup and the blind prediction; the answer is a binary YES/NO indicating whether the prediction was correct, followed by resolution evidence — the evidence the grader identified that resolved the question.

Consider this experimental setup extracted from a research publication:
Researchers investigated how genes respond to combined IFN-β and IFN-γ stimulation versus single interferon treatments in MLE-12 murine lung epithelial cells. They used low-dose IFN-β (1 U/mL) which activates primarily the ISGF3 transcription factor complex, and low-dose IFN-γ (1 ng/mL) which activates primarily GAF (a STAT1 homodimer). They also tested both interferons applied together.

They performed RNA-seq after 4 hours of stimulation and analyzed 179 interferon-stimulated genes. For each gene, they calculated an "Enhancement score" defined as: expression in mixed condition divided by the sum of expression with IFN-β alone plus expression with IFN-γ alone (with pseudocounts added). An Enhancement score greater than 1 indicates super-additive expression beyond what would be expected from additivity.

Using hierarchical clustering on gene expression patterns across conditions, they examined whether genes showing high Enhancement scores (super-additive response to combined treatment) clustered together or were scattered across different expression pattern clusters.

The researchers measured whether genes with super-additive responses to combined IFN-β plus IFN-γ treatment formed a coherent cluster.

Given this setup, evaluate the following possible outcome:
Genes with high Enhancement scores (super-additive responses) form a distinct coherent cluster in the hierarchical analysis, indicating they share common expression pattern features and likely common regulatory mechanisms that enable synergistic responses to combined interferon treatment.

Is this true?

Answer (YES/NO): YES